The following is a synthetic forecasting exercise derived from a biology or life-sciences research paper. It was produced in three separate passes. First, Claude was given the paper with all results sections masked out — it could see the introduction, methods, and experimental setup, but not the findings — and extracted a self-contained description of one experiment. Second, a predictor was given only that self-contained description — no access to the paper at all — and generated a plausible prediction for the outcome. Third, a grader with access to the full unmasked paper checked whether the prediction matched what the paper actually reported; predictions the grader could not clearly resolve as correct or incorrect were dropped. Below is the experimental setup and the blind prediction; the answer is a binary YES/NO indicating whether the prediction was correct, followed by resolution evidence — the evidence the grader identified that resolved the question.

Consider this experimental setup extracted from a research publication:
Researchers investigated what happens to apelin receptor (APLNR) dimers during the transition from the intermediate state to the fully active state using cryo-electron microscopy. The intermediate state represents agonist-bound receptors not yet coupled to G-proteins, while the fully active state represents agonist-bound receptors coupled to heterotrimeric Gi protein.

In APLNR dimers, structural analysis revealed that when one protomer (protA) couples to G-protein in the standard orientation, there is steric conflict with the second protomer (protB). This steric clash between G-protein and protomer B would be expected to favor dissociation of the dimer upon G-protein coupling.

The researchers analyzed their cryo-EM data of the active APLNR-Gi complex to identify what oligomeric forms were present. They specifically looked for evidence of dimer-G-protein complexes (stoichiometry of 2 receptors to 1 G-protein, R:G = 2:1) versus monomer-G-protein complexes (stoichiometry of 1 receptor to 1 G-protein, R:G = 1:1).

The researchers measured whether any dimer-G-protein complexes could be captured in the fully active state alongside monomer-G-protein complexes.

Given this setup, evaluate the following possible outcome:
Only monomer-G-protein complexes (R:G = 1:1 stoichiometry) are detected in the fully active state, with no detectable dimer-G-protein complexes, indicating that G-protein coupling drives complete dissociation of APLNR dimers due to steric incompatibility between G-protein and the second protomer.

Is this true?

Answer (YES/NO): NO